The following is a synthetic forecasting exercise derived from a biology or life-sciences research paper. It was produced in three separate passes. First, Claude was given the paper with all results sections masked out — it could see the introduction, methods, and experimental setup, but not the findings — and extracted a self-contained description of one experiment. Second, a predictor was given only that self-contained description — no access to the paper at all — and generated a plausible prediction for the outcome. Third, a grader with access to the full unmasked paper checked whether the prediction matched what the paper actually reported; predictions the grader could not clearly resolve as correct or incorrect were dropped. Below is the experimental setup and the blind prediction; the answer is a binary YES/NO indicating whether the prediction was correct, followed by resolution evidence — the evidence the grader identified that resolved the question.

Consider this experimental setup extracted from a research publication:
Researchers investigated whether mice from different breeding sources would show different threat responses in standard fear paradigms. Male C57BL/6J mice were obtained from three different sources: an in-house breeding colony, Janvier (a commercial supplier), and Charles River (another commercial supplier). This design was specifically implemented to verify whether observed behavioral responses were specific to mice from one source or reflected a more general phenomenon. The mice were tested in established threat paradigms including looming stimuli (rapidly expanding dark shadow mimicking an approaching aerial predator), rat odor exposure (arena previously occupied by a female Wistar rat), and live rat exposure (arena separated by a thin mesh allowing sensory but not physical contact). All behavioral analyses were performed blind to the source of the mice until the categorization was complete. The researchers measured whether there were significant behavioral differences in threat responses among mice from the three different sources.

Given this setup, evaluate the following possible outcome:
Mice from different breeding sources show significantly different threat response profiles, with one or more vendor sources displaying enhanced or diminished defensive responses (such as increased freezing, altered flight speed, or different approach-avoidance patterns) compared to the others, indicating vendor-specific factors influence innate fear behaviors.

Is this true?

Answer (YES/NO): NO